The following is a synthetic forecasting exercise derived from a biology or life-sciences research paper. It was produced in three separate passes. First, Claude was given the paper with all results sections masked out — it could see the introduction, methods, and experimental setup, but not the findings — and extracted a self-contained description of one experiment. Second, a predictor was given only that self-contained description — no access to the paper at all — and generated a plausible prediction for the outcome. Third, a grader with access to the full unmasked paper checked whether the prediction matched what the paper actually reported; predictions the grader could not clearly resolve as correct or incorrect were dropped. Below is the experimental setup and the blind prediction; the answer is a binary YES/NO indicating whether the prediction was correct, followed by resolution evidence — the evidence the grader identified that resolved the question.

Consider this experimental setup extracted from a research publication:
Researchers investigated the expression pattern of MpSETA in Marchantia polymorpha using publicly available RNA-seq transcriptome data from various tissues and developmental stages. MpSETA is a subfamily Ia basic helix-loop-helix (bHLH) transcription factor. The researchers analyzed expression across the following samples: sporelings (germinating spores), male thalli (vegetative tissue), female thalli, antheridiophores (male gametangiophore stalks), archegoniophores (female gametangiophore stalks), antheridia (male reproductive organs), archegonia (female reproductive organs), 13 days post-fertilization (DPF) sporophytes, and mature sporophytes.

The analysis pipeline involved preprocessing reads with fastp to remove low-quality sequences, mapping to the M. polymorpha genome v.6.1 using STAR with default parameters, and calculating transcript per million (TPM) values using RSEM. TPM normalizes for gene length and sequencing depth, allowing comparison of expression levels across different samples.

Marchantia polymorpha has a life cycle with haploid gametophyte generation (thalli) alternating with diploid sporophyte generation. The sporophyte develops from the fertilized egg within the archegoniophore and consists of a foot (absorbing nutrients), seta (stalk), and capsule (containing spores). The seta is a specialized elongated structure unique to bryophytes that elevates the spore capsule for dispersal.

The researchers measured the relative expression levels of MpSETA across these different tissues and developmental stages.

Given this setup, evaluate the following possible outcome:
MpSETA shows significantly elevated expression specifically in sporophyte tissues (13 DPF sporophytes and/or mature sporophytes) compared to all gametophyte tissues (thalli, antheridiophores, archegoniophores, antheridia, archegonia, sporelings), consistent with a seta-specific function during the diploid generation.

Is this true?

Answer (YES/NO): YES